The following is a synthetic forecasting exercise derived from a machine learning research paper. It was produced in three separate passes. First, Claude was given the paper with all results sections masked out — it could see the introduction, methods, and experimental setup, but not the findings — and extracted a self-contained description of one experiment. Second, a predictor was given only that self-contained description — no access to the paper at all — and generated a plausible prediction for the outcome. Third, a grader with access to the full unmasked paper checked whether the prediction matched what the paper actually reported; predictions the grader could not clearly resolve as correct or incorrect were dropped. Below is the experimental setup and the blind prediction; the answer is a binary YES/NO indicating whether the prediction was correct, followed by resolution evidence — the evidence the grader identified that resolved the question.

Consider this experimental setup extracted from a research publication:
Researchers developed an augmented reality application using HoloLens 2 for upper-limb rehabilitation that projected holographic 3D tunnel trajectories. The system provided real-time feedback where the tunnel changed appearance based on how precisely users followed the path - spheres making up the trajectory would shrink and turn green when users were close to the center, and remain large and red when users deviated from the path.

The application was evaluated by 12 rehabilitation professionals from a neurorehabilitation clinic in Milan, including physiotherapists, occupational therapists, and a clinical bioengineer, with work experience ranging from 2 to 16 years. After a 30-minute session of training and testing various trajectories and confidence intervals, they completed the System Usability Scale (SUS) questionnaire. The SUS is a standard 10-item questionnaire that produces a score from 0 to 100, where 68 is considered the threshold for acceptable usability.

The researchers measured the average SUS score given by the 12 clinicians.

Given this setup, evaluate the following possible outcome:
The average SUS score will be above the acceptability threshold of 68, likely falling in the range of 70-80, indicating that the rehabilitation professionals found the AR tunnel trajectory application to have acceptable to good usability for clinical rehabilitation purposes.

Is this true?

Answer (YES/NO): NO